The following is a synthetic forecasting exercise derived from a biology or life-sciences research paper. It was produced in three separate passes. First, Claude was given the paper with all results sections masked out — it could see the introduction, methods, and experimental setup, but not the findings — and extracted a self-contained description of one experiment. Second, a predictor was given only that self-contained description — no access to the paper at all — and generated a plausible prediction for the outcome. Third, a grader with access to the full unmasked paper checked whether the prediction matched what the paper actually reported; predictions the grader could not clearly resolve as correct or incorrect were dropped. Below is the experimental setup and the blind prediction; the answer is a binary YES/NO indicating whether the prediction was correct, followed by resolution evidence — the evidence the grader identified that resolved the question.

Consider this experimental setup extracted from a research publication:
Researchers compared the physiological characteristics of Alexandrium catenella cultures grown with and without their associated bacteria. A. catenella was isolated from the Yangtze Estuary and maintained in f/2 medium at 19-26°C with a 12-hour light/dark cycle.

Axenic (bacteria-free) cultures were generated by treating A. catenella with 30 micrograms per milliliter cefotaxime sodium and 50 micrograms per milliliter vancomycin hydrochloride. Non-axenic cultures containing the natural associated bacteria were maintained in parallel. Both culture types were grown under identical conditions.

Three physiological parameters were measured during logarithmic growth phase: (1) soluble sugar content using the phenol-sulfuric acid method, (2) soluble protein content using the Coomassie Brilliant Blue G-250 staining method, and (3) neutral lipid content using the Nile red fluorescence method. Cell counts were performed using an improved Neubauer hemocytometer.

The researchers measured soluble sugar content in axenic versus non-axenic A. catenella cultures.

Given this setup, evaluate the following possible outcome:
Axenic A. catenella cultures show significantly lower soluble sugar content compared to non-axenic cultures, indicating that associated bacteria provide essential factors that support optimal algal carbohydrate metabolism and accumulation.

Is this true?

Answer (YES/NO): YES